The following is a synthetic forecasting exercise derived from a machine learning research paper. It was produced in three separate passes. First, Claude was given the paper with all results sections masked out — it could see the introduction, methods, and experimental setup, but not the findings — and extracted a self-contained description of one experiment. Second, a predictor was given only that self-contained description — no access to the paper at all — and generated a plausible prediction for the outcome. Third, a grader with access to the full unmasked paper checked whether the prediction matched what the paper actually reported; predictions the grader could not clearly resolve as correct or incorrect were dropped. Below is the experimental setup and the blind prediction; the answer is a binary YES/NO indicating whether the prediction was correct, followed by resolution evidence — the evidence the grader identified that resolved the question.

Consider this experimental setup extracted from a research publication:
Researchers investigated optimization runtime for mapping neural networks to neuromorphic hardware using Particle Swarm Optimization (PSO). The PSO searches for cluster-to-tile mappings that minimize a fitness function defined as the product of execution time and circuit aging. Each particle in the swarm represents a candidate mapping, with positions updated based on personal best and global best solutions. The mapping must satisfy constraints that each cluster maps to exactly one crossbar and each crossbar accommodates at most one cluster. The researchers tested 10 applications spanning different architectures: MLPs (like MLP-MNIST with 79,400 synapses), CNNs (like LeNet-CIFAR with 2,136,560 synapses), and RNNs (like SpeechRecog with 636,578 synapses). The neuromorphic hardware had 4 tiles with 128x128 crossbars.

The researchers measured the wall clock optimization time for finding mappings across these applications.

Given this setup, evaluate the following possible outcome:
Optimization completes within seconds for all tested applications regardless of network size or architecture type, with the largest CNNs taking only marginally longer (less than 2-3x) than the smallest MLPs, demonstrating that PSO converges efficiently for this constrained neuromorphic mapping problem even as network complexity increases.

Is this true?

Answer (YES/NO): NO